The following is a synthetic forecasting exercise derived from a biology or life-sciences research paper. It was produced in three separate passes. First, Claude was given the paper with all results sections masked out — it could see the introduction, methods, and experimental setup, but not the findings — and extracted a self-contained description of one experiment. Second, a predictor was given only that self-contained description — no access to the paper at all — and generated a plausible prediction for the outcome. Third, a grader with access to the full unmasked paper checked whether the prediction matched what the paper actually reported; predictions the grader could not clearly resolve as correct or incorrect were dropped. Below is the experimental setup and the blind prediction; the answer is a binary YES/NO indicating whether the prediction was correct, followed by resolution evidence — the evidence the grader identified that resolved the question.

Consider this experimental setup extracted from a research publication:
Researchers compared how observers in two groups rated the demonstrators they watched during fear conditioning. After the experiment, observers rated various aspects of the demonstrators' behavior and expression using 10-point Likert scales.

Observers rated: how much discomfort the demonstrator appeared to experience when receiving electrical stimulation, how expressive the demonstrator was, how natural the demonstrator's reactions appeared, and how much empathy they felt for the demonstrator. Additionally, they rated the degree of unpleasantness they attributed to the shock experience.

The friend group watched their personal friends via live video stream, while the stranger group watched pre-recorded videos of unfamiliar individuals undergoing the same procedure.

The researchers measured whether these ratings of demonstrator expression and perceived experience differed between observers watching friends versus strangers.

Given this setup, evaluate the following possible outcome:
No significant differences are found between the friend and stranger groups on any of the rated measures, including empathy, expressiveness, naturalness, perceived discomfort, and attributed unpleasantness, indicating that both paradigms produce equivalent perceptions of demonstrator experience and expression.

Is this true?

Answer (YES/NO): YES